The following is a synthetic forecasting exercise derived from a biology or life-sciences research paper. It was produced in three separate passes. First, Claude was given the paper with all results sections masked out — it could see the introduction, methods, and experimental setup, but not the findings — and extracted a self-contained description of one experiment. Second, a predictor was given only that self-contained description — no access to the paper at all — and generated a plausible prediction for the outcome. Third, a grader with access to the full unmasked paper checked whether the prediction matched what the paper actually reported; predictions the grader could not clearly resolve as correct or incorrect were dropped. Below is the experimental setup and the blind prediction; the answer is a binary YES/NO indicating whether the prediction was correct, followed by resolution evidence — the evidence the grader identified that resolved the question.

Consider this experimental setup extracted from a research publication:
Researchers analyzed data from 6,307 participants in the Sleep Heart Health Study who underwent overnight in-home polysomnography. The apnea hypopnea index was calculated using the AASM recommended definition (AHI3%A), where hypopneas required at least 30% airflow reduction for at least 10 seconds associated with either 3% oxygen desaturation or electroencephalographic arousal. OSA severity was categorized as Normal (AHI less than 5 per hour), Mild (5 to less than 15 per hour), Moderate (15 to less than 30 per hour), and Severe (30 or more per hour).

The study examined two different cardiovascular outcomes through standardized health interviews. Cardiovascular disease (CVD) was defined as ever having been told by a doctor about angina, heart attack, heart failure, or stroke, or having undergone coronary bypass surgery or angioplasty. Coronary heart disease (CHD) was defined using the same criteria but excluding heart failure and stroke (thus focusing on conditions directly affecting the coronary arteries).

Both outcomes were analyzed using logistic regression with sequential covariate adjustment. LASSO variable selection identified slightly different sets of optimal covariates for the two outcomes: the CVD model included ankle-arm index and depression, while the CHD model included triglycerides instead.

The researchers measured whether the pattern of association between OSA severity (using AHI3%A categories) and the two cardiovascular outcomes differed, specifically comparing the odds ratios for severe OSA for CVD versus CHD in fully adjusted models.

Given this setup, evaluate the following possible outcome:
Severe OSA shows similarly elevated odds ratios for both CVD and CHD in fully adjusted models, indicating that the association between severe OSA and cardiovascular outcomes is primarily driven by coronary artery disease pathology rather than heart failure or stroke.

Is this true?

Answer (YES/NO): NO